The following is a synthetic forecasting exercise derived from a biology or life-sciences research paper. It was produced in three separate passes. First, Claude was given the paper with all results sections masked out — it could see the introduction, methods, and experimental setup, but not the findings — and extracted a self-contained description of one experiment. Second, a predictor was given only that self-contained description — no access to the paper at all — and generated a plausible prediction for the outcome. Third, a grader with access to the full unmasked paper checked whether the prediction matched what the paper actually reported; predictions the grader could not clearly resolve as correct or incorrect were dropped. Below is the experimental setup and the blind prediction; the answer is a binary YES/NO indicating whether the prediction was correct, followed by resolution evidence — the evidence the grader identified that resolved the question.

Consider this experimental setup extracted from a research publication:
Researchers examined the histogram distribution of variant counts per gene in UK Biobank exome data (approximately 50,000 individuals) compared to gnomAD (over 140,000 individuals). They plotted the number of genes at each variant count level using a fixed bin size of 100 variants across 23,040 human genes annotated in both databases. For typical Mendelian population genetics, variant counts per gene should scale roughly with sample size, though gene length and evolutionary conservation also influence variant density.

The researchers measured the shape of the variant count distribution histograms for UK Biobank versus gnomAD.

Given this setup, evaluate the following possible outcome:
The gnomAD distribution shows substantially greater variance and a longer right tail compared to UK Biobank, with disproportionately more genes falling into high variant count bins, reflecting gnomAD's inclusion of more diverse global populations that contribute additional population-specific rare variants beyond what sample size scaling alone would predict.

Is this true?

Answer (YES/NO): NO